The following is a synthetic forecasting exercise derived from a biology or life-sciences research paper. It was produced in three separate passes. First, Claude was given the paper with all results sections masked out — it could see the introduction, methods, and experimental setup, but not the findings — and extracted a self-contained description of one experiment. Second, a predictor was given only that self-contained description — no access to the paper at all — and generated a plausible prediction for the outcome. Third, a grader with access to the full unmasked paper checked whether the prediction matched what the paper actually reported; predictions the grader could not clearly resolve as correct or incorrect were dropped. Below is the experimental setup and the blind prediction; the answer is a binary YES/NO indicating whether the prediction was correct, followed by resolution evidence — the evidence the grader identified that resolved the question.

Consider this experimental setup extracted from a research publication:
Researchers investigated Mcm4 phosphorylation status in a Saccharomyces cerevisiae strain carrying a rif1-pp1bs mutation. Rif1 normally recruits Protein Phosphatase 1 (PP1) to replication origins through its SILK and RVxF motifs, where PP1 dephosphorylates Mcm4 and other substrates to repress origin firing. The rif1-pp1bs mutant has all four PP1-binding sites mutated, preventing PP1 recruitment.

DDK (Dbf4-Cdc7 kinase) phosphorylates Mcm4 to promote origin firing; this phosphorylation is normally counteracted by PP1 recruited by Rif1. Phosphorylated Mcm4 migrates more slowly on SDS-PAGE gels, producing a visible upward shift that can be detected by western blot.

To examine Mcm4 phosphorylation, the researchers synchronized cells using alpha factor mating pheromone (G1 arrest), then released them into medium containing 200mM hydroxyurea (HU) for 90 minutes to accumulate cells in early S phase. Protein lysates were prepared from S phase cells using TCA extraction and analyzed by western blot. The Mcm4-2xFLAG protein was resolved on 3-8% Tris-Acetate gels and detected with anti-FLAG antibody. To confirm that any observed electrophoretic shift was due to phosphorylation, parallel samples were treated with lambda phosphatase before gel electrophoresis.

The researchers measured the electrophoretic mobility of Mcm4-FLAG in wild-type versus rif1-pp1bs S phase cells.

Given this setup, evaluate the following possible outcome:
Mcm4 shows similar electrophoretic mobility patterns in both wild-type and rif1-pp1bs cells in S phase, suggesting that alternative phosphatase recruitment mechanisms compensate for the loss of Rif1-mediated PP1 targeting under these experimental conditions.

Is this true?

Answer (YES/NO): NO